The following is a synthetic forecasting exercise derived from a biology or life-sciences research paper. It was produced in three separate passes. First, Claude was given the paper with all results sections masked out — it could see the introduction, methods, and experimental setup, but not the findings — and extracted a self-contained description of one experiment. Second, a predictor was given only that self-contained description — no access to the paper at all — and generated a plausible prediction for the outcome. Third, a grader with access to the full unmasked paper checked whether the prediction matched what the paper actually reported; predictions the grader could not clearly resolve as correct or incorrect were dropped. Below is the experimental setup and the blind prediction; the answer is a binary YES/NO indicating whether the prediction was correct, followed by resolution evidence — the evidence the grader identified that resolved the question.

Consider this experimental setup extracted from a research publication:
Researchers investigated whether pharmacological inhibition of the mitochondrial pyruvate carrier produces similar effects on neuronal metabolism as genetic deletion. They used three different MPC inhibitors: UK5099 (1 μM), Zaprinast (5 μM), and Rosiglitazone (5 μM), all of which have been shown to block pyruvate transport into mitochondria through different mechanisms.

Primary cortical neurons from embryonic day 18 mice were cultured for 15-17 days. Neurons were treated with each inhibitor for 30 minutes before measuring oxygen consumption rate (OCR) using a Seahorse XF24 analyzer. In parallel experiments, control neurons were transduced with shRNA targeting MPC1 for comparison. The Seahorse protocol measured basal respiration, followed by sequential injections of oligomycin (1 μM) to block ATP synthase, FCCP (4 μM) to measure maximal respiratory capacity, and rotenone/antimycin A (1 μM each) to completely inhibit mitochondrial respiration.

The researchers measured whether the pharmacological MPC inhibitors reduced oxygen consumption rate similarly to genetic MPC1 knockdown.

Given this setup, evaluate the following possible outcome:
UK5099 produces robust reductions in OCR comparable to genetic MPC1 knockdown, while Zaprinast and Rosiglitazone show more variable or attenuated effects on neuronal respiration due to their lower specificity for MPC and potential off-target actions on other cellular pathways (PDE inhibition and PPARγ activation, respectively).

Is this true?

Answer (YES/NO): NO